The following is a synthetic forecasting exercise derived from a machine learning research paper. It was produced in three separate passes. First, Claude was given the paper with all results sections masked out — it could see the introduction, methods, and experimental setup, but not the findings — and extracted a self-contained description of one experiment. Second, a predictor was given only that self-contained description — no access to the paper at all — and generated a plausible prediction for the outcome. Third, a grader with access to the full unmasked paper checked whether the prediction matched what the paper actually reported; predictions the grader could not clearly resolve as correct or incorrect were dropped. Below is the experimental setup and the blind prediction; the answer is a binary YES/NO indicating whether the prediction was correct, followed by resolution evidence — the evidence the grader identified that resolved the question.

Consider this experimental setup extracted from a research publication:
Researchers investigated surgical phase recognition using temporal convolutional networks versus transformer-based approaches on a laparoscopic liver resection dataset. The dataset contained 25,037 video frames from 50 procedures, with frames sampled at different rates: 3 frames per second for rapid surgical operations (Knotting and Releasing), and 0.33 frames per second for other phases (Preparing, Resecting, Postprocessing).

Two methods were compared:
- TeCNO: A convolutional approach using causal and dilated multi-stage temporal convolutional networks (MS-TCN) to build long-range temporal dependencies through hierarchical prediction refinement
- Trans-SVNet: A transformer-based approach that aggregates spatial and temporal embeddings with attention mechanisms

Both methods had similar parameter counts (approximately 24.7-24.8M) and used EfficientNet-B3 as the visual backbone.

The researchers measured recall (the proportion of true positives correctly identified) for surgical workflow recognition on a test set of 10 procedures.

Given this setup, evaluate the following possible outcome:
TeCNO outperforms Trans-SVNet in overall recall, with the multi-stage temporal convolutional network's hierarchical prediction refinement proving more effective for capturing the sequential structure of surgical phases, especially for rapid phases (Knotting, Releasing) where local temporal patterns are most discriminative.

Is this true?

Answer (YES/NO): NO